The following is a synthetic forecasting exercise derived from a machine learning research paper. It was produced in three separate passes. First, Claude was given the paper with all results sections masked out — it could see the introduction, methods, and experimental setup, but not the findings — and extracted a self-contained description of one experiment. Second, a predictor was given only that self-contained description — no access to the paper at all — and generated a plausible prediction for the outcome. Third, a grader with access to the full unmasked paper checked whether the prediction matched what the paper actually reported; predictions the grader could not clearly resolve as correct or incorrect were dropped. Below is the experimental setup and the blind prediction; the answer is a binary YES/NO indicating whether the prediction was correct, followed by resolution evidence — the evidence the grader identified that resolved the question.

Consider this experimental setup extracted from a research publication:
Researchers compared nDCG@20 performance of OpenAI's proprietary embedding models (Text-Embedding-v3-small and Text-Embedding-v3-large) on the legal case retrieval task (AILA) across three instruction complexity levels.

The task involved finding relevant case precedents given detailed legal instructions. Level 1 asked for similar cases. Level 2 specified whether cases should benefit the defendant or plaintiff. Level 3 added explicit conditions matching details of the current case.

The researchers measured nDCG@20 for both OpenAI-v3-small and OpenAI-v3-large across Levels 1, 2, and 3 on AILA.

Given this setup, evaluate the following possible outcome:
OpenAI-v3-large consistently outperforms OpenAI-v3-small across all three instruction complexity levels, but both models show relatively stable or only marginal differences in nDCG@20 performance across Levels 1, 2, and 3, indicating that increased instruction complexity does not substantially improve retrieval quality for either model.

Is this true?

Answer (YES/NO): NO